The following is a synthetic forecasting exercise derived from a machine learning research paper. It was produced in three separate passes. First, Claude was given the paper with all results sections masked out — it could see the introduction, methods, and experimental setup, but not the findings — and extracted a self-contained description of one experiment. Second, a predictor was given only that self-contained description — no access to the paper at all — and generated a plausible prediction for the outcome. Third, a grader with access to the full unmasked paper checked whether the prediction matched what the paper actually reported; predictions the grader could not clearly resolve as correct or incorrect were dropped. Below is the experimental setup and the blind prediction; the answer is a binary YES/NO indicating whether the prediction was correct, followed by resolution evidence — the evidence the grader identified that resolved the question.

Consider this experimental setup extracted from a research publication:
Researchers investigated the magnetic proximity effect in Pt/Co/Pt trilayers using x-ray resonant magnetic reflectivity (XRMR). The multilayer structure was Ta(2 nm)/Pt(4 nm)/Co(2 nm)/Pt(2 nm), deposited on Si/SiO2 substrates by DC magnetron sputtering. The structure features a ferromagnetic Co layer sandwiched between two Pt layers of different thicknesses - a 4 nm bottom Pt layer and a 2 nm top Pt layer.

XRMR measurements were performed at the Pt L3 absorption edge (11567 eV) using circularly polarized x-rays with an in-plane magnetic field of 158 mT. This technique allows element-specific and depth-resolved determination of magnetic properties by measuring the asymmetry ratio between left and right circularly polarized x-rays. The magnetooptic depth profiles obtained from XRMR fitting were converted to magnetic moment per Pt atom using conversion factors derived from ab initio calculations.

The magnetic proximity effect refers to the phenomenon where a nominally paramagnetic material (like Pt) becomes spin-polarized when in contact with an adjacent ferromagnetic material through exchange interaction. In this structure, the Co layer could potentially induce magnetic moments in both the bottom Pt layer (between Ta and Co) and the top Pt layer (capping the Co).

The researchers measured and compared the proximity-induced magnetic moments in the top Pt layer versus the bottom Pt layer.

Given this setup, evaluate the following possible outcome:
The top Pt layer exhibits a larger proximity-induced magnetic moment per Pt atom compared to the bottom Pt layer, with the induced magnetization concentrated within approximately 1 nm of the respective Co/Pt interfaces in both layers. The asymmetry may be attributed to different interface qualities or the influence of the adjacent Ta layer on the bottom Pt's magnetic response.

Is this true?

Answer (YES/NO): YES